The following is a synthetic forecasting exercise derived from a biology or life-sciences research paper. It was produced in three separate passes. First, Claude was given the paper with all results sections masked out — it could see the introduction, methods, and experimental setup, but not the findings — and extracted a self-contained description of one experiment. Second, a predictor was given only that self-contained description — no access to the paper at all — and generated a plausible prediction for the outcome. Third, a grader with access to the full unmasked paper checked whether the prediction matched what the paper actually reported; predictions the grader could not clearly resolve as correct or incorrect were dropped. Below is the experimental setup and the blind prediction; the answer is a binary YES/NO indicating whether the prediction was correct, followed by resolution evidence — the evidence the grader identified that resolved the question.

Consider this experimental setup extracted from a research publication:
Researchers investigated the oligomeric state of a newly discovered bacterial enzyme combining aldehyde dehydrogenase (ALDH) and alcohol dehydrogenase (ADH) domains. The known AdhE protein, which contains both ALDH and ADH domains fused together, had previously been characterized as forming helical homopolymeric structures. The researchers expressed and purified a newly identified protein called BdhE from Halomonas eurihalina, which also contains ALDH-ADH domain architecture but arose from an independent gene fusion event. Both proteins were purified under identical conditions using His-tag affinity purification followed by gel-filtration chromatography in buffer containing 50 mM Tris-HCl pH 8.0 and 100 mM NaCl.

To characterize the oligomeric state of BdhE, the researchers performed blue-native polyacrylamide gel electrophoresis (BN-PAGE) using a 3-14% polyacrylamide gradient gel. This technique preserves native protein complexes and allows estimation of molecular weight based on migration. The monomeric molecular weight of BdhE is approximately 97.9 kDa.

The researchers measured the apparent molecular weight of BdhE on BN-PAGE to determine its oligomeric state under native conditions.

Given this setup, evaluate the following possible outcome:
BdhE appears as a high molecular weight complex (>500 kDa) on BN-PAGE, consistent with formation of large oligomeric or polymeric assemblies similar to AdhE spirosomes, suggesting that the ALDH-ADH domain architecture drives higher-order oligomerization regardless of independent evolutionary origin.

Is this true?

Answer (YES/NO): NO